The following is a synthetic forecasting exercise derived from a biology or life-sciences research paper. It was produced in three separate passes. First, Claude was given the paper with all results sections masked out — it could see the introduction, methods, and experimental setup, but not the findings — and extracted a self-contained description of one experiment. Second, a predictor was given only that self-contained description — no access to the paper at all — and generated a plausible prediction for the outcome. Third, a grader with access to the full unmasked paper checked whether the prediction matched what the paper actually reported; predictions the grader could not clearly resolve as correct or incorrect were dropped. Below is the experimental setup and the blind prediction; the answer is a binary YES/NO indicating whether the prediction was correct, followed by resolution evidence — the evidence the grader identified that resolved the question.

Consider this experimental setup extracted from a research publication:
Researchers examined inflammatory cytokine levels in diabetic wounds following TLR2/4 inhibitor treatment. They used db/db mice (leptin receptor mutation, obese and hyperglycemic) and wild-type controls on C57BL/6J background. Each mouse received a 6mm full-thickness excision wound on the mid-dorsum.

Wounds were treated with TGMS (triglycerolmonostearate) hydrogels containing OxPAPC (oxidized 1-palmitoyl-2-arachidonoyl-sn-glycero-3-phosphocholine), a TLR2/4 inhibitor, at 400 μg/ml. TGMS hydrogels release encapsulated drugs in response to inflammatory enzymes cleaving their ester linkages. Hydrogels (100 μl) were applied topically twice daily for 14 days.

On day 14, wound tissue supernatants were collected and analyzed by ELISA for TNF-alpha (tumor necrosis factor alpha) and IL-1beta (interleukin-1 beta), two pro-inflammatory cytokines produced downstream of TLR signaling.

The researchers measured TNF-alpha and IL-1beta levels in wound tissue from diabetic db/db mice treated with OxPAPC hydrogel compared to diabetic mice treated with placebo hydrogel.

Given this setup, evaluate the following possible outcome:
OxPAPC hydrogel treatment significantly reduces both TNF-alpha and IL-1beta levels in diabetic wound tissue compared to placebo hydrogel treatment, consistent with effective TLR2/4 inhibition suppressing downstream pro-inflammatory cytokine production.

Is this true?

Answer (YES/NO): YES